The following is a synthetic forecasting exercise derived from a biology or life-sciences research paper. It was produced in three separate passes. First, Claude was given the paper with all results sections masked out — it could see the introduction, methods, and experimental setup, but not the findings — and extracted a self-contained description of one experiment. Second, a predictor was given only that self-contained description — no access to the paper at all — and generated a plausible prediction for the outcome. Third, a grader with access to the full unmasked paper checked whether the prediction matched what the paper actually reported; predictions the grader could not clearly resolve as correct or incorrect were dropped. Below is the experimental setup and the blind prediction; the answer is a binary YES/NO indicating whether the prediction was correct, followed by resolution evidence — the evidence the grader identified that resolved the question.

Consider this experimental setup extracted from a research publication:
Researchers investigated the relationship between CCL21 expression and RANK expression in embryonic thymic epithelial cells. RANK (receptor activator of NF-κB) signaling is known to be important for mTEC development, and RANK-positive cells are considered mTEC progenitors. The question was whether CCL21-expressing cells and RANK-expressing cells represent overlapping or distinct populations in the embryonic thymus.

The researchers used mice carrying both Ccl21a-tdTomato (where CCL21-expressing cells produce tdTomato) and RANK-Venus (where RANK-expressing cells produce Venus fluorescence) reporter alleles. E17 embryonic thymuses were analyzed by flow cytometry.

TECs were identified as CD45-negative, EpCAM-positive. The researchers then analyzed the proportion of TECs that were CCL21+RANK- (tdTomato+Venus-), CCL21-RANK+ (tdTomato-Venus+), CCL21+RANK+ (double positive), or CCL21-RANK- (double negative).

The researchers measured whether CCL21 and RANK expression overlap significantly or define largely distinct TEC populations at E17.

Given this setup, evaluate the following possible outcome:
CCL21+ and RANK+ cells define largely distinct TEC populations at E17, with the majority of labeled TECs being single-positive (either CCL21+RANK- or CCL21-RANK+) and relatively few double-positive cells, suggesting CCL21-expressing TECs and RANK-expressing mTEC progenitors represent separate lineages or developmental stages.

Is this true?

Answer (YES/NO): YES